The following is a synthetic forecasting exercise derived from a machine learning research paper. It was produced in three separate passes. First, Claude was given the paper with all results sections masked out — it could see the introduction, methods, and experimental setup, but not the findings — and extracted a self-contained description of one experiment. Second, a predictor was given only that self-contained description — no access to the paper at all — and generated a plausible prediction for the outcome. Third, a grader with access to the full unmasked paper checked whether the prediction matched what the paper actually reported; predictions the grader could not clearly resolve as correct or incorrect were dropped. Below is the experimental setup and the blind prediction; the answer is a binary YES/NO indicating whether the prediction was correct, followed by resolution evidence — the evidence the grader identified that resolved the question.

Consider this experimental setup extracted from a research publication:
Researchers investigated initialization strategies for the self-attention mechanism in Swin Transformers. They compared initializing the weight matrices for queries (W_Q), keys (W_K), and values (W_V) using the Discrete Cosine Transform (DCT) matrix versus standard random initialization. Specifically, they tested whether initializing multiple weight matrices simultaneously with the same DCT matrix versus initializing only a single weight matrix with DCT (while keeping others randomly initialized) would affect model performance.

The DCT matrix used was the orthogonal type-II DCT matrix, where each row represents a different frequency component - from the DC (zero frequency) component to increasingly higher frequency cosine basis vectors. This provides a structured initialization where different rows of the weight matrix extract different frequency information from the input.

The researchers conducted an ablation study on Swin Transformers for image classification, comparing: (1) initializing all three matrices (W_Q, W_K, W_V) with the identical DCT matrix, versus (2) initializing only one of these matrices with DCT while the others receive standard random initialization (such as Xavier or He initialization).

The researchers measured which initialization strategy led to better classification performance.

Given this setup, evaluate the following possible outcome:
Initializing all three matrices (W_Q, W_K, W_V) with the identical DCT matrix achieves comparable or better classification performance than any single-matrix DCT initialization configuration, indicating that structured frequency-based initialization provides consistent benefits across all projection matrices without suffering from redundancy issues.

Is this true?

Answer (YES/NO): NO